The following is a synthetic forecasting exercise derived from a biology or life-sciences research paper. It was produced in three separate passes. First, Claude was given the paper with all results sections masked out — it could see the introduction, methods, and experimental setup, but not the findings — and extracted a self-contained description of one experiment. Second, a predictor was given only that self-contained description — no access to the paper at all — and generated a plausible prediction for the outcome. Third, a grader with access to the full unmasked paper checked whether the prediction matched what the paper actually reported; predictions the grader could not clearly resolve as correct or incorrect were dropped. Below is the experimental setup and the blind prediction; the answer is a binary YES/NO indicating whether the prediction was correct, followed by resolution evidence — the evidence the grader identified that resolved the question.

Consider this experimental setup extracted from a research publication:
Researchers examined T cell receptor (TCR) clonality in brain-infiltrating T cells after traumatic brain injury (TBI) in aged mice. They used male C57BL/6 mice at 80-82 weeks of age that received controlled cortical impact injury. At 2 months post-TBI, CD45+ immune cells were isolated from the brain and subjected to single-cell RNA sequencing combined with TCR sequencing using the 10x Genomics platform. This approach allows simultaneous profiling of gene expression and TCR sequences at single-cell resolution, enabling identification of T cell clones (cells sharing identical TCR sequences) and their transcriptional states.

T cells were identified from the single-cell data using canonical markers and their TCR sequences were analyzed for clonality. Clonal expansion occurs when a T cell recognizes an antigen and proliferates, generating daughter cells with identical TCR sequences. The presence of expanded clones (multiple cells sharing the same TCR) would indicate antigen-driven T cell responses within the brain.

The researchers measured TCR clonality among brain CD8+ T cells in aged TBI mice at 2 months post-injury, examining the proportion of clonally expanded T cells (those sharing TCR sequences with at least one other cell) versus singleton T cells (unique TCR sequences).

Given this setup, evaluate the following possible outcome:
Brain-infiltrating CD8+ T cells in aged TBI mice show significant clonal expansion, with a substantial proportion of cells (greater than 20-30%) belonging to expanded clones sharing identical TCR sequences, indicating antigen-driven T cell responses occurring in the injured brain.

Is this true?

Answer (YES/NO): YES